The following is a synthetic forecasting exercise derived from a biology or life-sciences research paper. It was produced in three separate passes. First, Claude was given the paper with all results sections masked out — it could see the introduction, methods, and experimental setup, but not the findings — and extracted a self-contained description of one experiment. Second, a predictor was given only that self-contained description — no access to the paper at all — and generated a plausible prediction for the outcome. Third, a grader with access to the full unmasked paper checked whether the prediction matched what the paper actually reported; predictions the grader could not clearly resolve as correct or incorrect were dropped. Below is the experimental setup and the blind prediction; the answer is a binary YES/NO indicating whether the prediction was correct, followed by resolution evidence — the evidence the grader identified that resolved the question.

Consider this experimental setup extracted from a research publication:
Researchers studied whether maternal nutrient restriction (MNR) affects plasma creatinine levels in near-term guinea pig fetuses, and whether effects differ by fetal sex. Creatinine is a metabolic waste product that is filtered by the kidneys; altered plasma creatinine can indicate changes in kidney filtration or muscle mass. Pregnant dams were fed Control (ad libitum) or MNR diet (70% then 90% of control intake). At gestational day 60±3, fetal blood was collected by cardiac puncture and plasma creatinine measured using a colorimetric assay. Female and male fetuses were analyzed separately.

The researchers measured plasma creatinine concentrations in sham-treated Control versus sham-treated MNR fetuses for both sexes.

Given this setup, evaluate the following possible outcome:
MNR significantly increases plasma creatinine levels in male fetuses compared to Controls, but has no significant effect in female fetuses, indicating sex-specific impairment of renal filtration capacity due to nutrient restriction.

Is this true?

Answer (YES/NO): NO